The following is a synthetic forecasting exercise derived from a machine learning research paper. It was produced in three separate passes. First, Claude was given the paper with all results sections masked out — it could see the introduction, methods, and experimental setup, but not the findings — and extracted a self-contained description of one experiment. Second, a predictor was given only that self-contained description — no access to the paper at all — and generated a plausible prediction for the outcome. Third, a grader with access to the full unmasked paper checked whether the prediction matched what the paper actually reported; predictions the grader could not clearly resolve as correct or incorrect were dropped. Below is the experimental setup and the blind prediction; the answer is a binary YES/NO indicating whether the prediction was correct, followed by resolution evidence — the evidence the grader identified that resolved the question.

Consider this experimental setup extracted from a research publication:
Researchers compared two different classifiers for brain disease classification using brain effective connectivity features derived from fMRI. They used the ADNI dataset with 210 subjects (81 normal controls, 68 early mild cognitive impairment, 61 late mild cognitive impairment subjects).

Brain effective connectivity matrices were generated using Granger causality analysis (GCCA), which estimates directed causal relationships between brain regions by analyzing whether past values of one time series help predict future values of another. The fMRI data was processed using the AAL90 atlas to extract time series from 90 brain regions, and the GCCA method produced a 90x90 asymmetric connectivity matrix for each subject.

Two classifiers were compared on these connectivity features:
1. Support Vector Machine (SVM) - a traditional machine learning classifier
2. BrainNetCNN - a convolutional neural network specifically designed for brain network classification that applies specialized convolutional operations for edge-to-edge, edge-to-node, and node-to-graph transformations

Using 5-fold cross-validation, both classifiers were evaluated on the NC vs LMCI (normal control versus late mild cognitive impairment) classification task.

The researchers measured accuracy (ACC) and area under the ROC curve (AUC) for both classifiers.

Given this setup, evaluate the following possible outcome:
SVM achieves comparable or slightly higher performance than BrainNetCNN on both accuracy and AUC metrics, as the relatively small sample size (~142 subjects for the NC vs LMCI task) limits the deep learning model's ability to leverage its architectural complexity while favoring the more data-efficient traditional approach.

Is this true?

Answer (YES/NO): NO